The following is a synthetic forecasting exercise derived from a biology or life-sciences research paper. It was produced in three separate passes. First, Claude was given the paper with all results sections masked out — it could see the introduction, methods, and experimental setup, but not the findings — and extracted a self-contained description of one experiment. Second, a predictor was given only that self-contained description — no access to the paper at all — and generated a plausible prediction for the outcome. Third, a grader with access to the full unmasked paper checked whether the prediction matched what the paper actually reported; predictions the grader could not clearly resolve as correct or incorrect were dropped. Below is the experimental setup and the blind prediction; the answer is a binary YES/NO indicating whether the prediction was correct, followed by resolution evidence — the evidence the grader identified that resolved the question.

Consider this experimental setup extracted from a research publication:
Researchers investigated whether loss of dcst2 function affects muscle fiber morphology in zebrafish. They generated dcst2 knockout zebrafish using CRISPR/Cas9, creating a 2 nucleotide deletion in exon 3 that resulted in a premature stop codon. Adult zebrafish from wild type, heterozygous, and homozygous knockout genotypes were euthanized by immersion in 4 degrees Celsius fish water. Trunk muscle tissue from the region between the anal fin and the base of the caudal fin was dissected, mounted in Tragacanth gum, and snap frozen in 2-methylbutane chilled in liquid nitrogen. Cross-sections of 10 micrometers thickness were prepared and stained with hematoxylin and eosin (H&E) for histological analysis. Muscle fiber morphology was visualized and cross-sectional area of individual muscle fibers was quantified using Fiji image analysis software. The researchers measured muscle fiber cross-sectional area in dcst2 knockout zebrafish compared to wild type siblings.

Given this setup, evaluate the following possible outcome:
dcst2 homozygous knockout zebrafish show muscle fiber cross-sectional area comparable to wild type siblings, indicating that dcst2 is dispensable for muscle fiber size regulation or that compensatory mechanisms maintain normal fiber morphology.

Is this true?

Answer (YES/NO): YES